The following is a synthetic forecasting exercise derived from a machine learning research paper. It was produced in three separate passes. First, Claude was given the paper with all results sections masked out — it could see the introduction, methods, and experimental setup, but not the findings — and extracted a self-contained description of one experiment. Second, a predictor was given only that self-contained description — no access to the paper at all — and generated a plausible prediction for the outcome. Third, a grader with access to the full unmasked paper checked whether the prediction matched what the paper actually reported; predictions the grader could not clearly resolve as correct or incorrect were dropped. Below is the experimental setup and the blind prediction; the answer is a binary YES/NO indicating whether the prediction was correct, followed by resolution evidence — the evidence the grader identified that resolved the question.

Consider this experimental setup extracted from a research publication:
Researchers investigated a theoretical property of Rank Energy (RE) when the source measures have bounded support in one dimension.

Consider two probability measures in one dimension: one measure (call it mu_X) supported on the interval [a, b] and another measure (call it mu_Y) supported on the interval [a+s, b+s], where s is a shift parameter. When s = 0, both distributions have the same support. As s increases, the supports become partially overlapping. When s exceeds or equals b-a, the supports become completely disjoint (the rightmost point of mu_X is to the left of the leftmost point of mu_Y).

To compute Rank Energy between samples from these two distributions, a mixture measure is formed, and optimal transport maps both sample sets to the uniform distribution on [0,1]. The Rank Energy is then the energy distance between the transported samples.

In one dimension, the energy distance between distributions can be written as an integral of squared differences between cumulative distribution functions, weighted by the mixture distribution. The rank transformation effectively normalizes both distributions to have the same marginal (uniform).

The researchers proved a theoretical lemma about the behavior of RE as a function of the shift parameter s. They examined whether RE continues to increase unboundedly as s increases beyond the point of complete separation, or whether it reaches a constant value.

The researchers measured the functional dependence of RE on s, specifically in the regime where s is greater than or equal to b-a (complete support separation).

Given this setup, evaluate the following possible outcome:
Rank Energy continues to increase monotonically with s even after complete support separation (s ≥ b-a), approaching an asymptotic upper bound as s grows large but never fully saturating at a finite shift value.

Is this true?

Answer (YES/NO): NO